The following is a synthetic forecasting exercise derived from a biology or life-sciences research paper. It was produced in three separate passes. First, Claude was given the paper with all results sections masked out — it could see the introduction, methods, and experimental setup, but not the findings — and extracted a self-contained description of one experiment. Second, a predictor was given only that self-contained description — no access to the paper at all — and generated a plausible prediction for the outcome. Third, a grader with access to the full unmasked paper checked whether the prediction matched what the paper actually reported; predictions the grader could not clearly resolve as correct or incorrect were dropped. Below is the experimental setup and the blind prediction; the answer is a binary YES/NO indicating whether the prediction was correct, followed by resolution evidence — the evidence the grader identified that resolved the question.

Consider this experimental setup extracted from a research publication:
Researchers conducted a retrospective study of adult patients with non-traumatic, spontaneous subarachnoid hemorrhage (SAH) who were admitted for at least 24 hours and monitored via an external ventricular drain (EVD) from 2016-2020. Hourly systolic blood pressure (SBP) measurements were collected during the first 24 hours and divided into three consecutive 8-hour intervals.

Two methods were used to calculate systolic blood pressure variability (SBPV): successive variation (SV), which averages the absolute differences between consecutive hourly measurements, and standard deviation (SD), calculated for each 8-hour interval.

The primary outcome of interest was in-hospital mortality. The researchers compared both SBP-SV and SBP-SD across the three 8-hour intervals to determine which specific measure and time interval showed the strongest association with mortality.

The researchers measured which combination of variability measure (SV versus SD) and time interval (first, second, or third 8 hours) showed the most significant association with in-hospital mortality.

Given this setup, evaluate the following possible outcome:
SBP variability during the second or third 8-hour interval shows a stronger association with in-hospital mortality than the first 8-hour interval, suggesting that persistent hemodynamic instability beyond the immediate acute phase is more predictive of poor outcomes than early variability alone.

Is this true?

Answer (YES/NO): NO